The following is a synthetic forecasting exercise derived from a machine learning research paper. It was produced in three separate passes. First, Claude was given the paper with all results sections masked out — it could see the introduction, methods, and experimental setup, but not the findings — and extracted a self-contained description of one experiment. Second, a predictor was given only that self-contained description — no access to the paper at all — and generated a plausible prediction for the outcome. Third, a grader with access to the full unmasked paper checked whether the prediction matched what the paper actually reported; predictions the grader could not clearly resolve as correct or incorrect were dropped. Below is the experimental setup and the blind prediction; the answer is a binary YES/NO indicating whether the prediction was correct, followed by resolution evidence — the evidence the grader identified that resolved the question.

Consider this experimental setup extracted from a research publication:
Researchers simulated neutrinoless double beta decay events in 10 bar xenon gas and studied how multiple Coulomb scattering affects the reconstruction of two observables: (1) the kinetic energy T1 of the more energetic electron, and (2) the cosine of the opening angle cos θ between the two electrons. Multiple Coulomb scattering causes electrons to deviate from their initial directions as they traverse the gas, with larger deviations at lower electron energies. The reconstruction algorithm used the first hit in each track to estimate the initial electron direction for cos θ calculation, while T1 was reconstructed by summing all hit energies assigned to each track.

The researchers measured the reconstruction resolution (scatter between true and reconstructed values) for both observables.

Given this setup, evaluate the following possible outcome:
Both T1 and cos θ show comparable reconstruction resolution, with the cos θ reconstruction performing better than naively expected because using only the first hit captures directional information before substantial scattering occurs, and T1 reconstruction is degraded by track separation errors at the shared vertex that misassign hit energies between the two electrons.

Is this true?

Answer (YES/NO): NO